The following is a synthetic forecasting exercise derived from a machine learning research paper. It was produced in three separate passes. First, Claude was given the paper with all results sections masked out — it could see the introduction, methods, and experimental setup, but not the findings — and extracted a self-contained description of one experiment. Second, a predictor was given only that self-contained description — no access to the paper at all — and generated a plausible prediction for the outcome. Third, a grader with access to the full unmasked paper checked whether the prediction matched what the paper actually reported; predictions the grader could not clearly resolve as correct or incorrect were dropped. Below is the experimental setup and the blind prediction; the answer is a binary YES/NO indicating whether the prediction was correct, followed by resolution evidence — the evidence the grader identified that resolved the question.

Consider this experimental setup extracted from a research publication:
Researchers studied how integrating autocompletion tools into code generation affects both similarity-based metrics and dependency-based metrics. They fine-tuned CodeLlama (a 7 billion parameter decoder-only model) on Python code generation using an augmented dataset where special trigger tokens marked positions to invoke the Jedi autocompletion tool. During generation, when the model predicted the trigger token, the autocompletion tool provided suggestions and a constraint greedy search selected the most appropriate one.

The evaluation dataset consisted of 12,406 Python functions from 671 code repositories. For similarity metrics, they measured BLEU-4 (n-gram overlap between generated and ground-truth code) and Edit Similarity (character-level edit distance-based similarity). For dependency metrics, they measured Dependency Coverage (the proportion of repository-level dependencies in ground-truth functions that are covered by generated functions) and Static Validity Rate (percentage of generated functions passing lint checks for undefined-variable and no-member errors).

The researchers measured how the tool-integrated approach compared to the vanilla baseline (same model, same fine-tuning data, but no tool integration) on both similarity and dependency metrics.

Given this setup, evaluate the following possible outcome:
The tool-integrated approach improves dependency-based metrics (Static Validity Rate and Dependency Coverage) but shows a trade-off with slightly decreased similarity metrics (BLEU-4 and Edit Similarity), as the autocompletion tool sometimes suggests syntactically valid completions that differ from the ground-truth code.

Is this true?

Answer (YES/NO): NO